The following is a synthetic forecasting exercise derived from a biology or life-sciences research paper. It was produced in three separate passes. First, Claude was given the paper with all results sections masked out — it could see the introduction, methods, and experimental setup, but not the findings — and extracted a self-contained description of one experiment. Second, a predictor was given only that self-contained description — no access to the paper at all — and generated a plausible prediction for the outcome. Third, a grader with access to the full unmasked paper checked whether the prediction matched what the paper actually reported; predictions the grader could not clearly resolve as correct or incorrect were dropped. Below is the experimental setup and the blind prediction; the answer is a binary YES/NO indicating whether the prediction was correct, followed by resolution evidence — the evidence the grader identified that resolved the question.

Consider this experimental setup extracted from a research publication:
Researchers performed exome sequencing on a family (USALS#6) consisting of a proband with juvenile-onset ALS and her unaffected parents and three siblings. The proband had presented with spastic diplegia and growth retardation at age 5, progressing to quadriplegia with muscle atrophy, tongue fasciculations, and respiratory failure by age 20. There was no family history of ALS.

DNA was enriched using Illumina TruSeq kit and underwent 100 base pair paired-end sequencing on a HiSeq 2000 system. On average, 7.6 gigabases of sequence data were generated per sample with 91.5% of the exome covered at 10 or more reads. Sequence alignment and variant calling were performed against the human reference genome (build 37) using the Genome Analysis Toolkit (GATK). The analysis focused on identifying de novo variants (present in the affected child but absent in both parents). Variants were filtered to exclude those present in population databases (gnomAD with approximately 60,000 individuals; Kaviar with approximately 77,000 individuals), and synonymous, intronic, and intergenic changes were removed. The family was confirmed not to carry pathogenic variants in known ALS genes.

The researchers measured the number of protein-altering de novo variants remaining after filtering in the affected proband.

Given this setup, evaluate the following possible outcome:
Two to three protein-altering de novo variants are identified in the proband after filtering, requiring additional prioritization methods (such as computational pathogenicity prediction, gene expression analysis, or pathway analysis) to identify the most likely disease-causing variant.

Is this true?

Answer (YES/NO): YES